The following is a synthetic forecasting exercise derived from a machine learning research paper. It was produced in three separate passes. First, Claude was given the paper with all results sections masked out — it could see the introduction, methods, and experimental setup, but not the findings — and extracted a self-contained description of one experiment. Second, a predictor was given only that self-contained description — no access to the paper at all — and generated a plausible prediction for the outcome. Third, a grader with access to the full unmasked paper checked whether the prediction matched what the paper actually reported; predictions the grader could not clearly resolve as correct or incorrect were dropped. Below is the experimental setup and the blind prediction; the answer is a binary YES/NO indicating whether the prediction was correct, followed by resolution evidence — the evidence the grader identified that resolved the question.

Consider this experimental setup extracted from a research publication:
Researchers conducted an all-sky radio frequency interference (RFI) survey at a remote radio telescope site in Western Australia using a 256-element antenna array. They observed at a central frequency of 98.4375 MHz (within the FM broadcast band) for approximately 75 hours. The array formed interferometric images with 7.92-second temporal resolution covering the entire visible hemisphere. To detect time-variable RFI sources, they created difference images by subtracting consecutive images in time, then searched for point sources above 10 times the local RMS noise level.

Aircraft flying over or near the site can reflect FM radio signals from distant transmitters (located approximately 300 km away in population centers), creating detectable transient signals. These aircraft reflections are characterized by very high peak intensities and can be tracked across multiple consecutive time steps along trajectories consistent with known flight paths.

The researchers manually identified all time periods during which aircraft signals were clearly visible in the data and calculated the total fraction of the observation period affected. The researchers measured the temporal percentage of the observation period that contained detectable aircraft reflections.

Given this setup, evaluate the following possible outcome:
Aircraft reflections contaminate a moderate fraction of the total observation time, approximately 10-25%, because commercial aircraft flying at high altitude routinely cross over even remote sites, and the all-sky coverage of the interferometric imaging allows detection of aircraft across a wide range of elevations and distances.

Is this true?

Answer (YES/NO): YES